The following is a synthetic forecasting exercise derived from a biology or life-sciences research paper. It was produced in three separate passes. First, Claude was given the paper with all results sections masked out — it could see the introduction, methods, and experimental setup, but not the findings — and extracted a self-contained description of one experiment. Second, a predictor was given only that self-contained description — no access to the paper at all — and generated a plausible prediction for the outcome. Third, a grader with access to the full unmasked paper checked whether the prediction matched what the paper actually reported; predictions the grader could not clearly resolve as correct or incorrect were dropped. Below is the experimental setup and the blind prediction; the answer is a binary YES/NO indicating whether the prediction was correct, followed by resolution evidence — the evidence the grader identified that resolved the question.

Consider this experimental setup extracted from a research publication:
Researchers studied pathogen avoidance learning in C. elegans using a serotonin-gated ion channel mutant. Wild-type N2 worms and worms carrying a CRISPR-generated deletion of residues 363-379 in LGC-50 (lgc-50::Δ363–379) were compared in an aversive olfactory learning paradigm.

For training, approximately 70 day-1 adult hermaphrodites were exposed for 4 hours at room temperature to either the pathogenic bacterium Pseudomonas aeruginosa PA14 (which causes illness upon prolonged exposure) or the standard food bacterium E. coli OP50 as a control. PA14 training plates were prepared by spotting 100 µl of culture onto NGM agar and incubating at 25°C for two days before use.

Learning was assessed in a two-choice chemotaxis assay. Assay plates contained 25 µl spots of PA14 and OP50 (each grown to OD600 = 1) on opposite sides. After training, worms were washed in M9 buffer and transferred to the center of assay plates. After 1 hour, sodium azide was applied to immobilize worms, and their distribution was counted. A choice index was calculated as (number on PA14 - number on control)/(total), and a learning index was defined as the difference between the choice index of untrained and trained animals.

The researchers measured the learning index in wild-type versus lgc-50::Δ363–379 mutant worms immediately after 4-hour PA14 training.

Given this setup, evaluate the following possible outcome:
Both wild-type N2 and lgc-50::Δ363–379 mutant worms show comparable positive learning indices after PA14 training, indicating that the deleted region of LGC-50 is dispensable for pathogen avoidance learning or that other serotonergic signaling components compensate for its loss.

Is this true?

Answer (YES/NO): NO